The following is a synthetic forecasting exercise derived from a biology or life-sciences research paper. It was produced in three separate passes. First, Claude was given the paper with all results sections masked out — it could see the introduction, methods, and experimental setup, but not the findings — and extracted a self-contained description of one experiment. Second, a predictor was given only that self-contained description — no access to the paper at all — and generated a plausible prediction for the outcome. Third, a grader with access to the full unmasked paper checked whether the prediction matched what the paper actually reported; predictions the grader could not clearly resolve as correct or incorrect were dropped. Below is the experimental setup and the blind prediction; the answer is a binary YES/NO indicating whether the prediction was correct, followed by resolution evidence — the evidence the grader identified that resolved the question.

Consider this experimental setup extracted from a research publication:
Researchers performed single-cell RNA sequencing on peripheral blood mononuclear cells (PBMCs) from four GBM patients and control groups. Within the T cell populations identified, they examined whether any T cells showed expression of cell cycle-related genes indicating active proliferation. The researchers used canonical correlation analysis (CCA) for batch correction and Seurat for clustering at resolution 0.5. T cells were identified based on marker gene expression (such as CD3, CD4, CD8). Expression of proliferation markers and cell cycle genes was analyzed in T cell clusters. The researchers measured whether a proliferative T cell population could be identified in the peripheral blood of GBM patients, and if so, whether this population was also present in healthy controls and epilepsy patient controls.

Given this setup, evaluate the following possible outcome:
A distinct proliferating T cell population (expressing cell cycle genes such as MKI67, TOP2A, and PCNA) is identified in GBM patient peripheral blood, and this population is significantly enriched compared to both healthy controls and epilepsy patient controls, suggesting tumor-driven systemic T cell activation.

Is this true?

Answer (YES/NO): YES